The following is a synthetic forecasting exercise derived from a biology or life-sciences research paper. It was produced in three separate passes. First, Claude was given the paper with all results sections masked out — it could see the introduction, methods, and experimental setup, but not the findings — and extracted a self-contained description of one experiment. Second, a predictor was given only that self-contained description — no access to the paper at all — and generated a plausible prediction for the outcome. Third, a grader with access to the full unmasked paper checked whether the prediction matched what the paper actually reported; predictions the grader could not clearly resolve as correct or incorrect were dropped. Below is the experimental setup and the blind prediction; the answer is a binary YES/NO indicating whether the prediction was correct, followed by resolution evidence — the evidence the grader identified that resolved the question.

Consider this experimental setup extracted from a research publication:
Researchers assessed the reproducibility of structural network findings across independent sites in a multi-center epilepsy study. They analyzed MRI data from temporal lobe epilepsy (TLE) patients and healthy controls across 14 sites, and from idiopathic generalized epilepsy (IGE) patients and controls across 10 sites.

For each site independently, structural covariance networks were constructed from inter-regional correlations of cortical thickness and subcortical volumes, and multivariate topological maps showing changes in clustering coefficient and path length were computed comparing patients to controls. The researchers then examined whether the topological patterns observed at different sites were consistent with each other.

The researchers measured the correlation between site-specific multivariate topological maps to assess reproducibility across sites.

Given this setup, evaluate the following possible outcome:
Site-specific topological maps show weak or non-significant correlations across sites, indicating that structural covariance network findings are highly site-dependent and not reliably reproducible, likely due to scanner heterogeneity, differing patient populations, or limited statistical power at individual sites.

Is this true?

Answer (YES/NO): NO